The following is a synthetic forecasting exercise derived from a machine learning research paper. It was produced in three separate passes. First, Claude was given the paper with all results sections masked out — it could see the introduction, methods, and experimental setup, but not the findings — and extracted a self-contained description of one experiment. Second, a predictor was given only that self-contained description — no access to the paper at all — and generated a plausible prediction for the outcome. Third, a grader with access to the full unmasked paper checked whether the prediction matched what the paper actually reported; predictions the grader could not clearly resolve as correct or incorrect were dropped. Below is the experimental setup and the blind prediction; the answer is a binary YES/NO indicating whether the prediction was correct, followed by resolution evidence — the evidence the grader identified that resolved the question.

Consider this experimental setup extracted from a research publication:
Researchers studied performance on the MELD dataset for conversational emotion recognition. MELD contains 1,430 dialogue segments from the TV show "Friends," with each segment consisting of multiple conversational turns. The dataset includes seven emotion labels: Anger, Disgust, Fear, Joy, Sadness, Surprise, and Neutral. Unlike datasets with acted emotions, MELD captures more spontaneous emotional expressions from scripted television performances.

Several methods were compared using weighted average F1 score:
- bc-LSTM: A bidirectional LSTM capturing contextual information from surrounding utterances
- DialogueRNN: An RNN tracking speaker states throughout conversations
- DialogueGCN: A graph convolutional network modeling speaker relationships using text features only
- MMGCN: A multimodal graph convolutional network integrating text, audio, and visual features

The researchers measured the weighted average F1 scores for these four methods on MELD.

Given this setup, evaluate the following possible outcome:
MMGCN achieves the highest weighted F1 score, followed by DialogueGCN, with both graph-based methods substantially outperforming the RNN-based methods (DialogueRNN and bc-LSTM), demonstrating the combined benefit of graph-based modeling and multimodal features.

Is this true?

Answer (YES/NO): NO